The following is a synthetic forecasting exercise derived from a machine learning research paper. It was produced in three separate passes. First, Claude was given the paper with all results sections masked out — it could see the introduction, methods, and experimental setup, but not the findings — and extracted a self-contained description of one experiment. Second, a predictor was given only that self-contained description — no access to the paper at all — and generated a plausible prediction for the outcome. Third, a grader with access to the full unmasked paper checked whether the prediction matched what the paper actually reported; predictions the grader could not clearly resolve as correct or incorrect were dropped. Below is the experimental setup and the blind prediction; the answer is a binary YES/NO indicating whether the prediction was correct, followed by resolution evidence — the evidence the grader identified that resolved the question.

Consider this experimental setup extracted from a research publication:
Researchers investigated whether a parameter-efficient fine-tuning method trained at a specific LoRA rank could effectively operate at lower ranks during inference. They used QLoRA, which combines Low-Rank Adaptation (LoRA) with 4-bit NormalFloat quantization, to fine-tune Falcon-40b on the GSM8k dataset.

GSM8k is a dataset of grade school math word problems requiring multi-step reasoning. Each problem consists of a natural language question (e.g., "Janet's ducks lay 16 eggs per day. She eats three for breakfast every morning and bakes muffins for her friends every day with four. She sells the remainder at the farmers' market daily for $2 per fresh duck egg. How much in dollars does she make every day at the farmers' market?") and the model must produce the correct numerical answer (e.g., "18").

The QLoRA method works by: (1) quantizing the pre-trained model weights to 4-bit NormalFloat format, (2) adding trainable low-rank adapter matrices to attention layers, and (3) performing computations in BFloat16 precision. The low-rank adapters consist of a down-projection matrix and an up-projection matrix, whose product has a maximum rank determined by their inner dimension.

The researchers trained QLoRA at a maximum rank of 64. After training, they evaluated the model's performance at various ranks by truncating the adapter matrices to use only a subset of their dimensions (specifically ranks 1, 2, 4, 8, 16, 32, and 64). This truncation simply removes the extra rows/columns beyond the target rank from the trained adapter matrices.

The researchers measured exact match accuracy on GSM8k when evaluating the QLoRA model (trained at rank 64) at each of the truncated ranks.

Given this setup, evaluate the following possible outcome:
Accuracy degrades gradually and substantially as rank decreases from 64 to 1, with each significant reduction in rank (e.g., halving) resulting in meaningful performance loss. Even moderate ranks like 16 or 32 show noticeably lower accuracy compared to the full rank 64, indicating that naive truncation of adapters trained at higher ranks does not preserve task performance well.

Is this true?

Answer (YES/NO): NO